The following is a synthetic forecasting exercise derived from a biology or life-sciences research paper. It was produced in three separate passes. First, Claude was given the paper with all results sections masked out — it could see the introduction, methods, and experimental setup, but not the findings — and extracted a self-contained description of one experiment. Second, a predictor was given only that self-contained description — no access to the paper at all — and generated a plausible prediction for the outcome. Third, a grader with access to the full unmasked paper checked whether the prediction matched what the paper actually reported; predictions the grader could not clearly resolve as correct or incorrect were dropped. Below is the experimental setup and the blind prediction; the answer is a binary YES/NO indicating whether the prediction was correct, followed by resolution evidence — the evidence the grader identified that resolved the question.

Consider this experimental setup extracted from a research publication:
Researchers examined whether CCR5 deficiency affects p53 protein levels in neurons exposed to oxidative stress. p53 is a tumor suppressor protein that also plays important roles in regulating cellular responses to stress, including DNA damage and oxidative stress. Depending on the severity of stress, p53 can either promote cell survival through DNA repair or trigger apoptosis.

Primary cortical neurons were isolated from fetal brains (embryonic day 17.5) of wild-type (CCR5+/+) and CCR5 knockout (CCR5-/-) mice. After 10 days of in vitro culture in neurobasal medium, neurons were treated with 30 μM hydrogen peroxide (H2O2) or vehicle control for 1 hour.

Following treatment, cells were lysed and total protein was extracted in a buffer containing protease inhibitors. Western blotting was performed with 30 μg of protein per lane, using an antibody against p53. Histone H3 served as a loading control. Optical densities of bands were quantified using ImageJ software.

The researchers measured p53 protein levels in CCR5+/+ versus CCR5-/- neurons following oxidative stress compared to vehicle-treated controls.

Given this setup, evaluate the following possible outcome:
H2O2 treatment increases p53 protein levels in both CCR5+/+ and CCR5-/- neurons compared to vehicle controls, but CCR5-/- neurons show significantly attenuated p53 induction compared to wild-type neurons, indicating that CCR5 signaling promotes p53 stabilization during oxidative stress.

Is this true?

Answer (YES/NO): NO